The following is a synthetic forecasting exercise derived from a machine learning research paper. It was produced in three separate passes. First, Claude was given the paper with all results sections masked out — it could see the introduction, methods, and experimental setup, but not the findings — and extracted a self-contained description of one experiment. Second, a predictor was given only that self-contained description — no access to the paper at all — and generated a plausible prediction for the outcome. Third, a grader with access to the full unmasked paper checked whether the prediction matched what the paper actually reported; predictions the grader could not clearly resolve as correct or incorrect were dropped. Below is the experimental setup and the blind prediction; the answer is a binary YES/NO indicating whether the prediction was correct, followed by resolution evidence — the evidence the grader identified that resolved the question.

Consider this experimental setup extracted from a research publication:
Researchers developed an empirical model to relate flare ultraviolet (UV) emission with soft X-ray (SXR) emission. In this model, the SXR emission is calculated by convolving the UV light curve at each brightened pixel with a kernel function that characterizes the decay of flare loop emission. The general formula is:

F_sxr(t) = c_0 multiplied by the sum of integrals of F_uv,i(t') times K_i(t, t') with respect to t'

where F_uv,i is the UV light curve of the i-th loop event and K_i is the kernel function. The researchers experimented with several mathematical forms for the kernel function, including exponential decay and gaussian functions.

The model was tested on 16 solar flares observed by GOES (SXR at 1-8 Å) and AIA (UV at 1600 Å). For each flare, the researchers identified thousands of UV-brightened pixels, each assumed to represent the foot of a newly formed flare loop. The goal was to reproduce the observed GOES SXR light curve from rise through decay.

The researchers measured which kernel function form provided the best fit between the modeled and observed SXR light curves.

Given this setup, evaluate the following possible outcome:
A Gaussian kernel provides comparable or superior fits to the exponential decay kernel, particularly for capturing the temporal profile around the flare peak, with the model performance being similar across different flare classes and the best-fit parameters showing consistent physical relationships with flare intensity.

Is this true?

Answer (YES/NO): NO